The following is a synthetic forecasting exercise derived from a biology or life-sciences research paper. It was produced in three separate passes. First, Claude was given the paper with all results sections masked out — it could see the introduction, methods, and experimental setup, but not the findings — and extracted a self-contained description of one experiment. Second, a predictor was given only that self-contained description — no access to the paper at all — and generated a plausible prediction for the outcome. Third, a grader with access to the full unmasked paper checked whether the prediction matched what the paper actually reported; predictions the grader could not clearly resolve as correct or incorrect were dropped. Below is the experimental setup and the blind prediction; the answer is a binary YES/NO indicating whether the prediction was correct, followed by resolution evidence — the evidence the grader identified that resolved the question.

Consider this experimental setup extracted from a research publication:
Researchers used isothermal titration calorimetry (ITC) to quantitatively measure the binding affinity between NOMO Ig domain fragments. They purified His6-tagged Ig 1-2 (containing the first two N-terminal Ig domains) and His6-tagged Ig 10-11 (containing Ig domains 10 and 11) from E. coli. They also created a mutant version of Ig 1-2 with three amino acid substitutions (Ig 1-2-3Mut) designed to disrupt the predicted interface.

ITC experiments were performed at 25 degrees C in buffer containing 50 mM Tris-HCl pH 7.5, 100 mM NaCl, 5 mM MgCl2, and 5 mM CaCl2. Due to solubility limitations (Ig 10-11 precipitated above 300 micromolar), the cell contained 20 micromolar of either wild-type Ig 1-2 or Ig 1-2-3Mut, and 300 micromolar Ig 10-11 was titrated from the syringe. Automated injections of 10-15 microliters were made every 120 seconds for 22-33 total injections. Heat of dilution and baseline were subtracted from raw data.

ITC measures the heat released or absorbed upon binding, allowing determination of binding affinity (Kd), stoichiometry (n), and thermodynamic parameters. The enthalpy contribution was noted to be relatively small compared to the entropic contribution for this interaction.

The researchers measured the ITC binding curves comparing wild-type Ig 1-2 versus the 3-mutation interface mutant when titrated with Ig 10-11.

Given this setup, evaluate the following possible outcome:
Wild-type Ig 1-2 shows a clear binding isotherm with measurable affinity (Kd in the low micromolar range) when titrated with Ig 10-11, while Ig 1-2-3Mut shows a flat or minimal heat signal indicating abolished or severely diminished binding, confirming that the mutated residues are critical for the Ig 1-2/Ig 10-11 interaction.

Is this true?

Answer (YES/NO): YES